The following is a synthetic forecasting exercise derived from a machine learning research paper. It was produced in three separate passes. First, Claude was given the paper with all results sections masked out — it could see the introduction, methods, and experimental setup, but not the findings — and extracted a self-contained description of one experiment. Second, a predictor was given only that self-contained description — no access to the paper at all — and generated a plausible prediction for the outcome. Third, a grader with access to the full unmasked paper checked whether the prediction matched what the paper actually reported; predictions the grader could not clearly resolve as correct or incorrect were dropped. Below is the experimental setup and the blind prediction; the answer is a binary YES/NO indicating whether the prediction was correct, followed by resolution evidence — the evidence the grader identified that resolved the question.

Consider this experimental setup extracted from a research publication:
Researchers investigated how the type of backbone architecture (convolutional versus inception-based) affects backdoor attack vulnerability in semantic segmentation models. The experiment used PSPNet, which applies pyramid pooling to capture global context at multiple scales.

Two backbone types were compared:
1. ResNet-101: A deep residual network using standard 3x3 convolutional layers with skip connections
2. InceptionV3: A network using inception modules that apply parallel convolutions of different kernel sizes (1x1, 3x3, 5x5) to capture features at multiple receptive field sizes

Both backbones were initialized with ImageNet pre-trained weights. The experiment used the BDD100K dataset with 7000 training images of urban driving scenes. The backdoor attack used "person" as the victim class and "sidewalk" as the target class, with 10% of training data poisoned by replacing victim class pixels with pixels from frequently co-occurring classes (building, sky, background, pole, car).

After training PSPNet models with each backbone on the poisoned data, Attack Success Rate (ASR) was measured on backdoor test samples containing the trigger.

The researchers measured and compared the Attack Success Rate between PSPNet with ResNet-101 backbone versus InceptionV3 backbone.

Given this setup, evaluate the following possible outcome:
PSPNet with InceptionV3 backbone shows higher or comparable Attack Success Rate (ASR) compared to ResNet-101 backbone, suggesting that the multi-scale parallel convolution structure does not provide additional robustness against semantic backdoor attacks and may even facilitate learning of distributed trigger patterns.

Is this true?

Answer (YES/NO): YES